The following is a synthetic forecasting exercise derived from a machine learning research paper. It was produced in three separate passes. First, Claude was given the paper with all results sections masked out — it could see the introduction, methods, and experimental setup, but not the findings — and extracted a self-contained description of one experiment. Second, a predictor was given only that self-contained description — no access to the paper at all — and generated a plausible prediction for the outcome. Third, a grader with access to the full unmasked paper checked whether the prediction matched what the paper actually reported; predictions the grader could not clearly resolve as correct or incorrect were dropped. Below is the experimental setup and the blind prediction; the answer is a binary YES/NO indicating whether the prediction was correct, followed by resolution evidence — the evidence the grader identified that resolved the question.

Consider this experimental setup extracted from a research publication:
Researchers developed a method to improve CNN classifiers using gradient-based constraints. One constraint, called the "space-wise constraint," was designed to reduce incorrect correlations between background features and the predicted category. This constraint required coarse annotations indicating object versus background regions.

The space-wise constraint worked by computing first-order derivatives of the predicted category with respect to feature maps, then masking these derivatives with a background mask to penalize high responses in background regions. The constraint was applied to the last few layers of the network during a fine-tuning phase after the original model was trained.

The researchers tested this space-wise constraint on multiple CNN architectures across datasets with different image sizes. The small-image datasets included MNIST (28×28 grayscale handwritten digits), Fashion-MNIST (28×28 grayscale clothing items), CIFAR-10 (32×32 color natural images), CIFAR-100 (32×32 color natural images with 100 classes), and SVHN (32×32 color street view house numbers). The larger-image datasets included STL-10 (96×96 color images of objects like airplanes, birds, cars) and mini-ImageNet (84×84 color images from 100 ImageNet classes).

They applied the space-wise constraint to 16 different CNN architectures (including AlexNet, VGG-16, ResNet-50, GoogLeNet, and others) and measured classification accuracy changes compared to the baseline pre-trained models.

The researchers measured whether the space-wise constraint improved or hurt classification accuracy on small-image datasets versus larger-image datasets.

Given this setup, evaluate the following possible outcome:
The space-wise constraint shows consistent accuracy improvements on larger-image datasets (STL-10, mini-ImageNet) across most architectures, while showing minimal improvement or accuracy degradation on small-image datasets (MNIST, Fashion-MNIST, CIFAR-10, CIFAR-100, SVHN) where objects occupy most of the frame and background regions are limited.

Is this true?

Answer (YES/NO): YES